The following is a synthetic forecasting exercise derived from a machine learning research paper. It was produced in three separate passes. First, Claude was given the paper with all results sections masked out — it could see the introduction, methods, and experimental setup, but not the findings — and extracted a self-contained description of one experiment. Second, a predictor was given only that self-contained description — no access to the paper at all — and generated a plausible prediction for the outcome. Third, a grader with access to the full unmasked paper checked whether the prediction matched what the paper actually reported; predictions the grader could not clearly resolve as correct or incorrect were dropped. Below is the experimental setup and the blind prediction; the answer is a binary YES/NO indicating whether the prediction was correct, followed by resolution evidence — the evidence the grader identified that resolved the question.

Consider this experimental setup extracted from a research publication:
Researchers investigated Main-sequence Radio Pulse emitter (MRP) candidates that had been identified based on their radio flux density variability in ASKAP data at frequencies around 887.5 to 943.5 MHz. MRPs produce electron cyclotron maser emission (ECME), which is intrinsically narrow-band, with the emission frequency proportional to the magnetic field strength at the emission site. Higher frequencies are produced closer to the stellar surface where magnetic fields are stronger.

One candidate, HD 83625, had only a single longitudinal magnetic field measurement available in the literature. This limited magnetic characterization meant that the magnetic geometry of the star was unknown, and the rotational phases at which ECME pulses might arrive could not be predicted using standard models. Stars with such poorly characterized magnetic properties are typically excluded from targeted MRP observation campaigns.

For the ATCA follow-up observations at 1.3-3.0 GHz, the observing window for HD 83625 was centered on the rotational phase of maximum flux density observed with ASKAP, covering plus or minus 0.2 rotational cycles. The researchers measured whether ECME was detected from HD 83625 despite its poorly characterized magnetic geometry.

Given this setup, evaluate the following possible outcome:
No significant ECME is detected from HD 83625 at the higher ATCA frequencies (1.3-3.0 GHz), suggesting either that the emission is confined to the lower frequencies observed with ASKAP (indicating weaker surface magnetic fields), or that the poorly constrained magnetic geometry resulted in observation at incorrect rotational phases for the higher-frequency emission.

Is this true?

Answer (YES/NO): NO